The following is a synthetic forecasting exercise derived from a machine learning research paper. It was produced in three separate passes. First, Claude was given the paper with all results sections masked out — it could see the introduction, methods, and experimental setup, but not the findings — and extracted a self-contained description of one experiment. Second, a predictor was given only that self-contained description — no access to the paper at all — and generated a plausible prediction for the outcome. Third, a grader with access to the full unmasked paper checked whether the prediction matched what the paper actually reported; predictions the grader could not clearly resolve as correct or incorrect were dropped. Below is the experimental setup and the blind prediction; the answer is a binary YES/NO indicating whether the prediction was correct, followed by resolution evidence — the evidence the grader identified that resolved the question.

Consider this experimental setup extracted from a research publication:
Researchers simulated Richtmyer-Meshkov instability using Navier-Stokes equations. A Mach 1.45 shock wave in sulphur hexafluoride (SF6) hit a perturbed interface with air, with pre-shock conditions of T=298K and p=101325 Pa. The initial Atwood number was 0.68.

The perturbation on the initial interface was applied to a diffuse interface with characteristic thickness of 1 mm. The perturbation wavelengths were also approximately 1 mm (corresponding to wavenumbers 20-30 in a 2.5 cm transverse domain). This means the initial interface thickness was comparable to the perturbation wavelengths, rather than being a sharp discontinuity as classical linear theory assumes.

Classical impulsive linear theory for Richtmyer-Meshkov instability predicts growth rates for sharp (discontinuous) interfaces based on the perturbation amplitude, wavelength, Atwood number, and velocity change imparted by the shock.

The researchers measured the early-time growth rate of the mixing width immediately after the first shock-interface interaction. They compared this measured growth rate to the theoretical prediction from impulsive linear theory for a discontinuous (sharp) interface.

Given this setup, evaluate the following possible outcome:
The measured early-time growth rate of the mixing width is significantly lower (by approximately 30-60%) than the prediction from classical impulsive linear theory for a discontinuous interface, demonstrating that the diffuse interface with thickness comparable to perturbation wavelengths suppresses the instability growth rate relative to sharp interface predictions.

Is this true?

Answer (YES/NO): NO